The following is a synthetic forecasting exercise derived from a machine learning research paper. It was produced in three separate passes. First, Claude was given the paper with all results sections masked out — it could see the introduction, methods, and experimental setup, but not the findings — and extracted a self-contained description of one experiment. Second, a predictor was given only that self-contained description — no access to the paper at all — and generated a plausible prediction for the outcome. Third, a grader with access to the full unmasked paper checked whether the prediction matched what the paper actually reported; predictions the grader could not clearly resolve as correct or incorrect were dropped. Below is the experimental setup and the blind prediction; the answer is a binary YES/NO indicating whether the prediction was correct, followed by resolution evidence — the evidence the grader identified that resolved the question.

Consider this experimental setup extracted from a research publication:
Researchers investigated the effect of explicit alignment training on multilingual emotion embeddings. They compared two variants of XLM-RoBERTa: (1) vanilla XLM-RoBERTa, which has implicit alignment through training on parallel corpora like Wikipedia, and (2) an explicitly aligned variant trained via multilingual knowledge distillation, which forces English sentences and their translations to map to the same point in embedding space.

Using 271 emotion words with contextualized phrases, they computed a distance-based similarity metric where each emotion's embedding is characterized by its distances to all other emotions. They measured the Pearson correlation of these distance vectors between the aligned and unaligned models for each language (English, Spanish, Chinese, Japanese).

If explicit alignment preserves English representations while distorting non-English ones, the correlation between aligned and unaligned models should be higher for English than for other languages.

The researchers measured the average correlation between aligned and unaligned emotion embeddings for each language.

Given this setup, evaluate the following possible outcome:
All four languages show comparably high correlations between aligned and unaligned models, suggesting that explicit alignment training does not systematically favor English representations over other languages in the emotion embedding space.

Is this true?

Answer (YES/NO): NO